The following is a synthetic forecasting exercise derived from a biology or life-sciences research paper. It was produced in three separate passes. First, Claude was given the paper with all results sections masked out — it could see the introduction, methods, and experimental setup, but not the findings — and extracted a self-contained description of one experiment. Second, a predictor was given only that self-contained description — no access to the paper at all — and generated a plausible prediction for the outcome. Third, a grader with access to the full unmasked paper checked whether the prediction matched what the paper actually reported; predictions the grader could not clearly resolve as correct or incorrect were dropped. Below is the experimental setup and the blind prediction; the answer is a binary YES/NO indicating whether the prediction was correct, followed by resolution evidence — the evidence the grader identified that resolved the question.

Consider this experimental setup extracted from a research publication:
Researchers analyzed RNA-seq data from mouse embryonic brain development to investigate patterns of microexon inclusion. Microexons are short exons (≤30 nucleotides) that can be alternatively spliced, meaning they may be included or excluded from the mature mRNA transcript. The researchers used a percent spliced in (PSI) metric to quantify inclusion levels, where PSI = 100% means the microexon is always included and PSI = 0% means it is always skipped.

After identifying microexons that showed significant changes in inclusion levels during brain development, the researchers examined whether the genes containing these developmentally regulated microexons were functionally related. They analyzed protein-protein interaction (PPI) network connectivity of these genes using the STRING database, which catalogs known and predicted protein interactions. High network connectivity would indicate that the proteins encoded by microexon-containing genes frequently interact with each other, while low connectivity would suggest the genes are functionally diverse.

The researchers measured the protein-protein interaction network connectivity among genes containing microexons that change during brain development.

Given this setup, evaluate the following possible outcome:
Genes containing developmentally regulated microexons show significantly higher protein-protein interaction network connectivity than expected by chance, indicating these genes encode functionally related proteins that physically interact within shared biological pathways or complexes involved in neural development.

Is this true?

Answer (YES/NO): YES